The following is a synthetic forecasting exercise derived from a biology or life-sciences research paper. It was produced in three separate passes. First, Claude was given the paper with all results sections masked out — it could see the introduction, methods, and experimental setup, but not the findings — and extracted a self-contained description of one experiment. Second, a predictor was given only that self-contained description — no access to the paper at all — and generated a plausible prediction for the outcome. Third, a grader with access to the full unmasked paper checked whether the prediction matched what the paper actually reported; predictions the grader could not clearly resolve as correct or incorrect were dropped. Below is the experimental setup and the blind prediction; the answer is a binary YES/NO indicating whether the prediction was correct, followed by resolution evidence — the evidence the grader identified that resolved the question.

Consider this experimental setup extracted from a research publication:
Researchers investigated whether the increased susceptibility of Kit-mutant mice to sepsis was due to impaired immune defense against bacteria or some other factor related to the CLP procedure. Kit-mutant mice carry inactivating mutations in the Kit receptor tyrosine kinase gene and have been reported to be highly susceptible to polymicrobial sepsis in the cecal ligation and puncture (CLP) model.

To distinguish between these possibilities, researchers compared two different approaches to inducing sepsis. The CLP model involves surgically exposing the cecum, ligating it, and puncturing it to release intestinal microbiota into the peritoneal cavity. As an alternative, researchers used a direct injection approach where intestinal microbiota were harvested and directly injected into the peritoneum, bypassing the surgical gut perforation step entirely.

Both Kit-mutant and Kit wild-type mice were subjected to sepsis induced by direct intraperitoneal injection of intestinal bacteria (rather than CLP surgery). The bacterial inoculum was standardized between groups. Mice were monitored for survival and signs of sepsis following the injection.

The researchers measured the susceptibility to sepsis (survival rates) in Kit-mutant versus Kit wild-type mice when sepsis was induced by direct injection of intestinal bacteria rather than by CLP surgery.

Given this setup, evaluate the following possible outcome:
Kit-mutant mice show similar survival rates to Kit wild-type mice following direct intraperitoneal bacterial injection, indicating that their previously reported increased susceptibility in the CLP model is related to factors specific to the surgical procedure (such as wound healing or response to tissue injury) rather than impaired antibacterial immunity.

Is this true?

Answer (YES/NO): NO